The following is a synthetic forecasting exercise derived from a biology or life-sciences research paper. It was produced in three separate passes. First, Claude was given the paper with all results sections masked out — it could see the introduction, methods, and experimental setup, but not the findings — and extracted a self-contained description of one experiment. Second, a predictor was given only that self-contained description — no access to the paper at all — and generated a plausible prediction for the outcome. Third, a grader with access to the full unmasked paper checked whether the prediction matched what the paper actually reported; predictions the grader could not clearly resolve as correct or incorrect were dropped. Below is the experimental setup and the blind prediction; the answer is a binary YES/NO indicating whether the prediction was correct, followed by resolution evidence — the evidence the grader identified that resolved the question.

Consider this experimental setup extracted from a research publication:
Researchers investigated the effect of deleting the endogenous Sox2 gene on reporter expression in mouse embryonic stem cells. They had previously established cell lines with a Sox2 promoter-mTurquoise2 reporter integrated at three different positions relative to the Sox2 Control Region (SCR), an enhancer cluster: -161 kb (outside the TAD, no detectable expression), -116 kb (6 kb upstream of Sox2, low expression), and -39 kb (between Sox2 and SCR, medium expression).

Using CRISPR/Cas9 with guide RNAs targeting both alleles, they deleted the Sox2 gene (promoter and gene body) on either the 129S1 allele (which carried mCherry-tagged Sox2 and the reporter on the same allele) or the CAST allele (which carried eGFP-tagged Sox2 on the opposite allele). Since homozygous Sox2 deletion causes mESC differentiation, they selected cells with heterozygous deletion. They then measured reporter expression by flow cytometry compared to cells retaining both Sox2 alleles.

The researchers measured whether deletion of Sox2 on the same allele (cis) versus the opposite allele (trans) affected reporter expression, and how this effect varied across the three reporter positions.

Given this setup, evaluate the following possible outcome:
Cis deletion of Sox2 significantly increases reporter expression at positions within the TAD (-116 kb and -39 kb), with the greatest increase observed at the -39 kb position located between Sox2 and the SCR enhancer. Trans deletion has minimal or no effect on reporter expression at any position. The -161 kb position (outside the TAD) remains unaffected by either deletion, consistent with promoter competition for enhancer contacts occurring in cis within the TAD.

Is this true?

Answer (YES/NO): NO